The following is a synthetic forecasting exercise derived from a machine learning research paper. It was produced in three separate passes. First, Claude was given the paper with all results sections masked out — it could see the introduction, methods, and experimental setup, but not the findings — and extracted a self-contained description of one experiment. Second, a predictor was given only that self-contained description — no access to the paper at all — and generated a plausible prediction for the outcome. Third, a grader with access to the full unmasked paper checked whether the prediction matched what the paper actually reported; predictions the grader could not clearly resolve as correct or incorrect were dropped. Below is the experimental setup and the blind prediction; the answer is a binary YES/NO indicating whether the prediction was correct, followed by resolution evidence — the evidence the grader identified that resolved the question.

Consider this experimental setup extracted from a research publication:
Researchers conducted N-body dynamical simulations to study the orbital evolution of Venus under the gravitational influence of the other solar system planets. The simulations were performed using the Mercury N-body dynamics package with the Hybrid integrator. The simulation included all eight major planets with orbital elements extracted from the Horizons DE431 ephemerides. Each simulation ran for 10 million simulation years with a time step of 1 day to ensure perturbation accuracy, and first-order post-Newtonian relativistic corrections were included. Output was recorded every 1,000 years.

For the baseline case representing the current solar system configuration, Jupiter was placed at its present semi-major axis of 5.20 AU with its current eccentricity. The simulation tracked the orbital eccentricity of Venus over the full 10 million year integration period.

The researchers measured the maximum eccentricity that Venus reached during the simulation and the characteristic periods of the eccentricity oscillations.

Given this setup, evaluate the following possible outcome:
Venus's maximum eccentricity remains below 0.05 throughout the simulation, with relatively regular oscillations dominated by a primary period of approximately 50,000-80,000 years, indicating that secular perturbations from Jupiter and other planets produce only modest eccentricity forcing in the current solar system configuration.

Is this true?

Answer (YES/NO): NO